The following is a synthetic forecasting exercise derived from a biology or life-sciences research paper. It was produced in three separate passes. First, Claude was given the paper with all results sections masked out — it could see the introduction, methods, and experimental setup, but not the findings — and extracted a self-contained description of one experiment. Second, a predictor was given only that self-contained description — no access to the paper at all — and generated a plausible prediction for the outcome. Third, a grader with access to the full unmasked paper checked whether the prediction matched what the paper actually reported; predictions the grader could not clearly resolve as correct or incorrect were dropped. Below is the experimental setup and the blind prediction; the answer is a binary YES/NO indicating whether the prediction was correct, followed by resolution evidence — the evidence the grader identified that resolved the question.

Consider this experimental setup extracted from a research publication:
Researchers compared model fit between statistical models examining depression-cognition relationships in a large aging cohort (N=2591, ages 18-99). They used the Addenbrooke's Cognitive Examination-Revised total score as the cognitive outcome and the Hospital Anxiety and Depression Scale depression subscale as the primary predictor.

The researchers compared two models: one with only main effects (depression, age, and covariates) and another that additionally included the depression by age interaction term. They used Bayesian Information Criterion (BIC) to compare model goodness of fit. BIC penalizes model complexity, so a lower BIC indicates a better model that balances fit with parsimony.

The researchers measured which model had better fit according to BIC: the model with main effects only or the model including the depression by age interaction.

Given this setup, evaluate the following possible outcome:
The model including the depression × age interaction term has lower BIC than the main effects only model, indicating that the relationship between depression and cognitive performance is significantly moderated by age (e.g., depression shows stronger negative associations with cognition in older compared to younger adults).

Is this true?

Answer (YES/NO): YES